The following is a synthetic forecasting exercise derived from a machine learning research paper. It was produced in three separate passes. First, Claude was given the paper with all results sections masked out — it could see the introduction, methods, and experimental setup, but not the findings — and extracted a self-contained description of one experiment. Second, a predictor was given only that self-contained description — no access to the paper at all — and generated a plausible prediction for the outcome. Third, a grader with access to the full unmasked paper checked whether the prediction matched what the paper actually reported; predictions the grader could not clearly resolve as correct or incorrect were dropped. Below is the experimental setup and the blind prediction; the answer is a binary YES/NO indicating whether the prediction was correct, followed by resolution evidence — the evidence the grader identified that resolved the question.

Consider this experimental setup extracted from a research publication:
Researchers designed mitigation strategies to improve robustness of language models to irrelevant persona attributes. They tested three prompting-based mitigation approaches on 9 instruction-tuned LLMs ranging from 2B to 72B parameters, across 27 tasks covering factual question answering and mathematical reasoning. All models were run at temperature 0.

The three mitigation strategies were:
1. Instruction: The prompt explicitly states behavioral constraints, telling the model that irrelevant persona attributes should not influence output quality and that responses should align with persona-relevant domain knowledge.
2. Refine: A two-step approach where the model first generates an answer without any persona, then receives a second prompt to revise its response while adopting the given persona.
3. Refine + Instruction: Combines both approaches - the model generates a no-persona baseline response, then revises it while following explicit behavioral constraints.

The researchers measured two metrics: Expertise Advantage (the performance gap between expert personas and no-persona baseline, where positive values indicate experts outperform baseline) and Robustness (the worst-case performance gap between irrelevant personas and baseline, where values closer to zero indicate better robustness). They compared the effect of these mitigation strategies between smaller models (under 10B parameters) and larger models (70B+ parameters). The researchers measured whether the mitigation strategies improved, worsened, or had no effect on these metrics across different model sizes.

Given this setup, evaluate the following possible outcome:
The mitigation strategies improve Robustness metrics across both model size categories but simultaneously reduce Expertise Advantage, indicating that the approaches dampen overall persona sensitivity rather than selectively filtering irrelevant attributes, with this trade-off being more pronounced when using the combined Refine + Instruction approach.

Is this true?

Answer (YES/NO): NO